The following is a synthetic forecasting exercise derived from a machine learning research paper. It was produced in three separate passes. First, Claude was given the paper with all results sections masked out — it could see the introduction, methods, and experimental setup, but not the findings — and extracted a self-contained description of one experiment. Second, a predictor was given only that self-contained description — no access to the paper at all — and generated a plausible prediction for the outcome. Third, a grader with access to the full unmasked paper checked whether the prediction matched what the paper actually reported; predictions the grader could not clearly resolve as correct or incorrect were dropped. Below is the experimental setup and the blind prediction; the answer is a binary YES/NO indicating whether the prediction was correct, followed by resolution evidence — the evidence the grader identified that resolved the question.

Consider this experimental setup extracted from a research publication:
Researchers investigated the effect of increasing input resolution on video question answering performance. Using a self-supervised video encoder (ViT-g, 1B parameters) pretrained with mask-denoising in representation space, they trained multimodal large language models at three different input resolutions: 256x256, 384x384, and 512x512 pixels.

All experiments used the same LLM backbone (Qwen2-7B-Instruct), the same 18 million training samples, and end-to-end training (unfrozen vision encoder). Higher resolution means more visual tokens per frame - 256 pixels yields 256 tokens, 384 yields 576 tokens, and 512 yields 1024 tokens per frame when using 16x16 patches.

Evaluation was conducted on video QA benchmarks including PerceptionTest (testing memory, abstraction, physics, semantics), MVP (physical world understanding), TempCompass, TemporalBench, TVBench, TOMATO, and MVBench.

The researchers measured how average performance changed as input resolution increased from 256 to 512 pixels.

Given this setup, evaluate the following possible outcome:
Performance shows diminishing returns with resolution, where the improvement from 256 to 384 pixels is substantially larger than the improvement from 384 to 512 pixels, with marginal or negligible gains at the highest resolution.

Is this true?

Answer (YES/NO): YES